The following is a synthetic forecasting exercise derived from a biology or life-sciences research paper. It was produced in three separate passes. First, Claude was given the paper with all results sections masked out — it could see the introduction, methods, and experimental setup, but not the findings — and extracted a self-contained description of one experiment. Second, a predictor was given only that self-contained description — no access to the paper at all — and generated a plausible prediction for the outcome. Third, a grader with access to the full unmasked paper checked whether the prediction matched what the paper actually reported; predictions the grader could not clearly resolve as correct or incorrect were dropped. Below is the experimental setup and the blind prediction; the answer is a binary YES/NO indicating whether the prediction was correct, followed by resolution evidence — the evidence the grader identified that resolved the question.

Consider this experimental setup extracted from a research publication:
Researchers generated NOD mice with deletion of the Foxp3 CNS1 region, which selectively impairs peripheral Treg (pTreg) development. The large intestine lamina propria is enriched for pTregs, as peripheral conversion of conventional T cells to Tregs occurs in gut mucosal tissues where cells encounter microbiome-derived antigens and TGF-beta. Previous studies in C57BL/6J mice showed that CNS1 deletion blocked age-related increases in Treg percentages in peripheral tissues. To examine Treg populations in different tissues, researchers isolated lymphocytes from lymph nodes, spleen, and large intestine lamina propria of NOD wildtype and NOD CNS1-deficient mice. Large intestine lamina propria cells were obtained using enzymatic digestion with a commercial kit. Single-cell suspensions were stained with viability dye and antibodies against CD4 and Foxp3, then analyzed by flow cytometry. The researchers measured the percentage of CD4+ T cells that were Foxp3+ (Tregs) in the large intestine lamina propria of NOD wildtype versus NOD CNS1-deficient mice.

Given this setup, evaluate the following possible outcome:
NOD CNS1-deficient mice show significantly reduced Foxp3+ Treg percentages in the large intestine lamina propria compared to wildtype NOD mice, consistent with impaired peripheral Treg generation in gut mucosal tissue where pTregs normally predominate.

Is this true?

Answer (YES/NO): NO